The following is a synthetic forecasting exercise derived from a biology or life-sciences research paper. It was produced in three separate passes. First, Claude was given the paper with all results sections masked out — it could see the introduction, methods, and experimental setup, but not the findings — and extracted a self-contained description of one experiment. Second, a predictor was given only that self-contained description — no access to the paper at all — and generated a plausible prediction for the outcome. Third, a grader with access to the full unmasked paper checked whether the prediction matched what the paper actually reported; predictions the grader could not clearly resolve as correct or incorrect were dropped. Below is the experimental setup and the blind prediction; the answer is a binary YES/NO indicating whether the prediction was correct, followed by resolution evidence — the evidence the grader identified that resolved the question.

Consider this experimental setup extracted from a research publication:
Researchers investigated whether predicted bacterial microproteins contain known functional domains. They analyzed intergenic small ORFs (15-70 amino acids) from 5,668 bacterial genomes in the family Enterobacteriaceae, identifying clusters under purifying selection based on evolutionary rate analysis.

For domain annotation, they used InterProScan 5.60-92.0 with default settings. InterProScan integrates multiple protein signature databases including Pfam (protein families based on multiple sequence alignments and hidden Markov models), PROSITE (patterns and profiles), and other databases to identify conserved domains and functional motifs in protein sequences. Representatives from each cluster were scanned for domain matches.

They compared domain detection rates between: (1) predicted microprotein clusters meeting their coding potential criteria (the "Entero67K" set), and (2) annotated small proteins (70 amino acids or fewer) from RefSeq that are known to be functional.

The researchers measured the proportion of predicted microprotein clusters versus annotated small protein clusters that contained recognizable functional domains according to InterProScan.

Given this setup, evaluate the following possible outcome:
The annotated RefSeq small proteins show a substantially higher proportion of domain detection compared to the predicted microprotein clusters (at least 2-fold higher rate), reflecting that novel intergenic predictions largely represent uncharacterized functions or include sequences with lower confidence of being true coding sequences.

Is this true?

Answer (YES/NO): YES